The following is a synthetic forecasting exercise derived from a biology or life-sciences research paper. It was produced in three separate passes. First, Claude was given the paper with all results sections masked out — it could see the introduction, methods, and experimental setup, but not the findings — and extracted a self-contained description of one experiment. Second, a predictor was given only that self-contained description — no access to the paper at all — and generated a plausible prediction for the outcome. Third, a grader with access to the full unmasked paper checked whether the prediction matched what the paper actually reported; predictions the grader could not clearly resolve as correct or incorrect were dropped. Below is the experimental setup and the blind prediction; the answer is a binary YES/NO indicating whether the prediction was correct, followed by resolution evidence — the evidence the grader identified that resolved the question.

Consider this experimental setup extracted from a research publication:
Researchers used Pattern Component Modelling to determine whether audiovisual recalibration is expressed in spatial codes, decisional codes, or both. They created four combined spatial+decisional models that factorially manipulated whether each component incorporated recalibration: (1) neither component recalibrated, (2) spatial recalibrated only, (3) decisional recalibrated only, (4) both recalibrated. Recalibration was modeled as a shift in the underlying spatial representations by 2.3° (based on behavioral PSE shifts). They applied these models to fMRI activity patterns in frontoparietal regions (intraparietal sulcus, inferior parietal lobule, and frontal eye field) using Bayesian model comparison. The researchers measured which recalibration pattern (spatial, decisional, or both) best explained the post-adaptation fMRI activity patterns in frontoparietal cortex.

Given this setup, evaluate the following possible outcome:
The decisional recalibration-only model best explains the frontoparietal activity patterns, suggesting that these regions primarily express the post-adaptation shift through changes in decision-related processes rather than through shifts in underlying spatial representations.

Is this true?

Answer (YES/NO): NO